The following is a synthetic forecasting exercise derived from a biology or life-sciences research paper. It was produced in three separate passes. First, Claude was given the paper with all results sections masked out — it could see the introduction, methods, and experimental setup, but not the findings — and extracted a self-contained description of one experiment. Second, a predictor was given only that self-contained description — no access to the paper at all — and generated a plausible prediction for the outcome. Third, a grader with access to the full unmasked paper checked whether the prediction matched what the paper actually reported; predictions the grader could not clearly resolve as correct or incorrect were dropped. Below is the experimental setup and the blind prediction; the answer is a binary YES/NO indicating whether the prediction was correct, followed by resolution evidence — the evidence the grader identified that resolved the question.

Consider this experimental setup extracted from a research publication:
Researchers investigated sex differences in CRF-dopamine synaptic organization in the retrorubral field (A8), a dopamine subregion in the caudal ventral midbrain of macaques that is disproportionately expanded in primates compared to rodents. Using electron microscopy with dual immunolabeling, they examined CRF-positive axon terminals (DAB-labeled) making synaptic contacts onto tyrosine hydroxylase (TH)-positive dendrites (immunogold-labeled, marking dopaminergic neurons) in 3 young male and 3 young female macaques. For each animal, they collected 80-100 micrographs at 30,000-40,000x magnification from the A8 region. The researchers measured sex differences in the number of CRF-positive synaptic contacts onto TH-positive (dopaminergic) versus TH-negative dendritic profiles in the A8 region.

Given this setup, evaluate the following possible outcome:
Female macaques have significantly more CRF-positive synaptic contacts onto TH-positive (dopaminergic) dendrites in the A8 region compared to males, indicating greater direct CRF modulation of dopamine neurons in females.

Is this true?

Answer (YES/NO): NO